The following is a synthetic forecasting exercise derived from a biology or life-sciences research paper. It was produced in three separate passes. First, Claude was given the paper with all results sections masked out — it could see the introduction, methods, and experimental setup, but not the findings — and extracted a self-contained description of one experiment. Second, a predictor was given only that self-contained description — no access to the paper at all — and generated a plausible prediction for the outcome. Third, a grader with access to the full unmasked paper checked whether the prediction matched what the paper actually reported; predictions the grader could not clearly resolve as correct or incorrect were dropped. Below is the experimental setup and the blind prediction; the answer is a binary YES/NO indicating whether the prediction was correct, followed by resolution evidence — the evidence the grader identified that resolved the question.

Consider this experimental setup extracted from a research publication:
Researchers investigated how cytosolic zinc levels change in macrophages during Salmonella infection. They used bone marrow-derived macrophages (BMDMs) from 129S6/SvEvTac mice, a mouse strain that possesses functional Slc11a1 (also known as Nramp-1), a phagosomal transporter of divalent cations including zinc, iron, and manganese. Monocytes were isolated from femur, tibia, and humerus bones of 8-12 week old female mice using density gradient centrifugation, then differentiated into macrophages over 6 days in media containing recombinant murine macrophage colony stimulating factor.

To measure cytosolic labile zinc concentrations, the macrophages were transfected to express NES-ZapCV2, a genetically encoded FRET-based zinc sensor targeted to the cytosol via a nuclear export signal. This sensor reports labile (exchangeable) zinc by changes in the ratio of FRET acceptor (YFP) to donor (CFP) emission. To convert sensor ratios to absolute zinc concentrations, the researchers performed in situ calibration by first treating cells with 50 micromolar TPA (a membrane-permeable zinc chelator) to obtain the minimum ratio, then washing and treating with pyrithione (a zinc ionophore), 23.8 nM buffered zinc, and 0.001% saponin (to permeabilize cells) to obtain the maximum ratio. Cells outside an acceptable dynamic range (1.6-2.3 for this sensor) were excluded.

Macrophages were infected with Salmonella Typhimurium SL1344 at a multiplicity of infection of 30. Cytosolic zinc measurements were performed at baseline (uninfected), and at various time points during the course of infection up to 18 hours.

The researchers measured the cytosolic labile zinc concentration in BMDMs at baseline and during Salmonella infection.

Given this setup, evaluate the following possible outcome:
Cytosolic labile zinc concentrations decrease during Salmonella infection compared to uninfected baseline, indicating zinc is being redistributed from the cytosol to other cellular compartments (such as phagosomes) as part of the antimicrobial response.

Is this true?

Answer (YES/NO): NO